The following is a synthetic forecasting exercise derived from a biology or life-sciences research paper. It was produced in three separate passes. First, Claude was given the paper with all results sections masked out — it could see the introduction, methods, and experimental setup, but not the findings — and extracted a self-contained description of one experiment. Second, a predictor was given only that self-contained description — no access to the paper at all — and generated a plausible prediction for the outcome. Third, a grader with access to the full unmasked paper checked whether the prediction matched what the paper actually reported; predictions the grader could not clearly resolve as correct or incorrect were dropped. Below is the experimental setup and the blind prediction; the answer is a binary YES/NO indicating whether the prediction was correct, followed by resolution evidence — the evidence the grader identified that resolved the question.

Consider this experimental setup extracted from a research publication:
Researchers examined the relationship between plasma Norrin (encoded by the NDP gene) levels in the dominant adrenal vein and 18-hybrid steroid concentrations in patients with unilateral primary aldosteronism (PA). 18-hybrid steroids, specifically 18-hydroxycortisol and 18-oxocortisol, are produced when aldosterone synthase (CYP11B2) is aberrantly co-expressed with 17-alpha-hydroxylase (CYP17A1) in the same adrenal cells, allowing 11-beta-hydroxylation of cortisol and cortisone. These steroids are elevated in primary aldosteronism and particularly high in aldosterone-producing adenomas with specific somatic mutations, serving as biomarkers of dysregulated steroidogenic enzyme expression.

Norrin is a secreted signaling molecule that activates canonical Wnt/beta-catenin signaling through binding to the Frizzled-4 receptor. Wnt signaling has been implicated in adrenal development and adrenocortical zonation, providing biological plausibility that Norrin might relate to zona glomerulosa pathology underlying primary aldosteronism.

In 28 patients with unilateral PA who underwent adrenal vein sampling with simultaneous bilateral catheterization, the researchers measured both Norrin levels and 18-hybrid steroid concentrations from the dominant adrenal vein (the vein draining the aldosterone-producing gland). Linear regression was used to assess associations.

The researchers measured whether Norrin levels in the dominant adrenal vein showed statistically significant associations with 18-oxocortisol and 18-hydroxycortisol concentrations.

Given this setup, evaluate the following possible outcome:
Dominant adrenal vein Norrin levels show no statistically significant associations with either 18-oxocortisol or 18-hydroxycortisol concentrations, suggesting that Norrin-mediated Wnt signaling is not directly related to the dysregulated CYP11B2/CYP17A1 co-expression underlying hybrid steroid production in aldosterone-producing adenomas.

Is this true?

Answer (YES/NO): NO